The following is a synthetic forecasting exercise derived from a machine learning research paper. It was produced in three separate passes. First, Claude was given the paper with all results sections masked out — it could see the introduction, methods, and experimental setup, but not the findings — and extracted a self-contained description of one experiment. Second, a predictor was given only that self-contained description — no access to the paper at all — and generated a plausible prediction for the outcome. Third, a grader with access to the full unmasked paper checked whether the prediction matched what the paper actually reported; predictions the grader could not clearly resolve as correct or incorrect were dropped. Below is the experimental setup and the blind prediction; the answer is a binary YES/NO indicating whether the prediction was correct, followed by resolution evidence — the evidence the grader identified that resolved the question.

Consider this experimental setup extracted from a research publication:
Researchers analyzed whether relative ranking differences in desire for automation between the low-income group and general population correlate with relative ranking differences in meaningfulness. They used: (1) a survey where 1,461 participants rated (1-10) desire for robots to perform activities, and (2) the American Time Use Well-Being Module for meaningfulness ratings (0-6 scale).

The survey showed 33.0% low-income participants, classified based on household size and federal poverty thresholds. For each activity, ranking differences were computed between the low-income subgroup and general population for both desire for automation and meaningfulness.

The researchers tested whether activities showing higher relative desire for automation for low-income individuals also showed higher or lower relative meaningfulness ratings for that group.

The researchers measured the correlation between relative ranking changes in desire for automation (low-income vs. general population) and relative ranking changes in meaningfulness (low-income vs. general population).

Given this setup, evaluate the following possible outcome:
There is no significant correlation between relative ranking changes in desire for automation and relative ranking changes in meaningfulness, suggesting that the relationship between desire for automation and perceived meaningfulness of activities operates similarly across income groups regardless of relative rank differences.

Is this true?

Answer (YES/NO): NO